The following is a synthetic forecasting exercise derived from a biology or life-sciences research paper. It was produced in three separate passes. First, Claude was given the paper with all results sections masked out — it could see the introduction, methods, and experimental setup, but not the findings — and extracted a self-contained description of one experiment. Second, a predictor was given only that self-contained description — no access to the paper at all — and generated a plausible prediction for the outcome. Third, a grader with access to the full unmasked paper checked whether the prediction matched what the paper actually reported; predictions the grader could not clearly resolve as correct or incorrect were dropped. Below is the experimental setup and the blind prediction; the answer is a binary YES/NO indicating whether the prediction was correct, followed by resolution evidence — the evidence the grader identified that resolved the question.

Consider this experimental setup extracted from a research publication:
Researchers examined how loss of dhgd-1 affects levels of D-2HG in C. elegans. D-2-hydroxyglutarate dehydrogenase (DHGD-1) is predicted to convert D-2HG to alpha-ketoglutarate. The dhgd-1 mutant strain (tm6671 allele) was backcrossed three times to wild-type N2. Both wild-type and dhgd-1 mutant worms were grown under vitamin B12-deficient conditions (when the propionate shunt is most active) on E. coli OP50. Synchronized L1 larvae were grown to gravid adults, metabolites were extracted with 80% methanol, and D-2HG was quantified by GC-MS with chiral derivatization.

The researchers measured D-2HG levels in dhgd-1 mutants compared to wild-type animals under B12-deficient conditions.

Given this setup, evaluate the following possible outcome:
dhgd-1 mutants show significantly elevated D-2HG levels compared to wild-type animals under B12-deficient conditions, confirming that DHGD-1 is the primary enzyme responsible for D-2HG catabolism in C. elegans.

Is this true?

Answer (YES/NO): YES